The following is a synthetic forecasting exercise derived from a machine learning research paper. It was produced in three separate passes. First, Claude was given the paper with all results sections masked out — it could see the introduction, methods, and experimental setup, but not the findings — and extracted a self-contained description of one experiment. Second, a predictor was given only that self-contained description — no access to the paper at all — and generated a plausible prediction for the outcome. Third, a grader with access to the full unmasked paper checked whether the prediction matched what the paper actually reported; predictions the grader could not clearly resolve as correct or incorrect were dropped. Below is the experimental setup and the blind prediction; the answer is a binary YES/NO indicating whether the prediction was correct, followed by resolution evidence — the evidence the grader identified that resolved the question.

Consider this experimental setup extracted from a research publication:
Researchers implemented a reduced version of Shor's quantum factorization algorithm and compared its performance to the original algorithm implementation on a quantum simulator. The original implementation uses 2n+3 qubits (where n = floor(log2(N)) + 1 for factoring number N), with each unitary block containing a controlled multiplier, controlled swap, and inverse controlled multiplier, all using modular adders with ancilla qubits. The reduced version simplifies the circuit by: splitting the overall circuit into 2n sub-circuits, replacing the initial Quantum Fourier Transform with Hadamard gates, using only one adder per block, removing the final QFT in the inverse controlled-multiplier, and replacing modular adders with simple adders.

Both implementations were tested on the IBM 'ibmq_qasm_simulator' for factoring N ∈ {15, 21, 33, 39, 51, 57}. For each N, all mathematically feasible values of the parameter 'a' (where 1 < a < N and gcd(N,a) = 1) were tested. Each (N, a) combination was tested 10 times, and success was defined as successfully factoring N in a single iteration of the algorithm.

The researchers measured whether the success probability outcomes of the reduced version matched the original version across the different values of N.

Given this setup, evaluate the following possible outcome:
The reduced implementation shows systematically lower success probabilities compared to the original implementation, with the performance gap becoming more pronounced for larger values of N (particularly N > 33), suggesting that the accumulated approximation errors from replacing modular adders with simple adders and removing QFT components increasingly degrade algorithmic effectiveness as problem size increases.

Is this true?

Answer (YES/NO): NO